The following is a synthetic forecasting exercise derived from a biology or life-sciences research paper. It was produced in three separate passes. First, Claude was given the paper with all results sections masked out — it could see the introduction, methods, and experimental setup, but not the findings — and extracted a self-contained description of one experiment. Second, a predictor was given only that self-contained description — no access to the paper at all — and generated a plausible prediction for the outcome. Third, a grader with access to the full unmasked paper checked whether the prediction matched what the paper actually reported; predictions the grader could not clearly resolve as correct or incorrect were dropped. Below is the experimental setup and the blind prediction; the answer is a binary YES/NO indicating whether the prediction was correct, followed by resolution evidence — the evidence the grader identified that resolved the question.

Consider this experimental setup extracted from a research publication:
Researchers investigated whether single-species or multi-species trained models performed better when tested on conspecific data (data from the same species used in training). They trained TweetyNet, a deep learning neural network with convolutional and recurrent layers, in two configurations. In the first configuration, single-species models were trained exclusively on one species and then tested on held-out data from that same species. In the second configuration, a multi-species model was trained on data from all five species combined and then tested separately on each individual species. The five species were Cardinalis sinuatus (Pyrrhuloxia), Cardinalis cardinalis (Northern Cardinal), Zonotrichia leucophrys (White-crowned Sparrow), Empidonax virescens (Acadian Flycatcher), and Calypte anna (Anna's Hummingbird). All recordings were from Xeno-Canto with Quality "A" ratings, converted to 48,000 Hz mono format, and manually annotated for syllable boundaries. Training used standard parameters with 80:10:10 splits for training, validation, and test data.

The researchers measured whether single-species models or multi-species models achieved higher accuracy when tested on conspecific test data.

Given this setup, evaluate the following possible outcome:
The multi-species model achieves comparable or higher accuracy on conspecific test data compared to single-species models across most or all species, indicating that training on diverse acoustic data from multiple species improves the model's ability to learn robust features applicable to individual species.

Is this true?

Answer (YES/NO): NO